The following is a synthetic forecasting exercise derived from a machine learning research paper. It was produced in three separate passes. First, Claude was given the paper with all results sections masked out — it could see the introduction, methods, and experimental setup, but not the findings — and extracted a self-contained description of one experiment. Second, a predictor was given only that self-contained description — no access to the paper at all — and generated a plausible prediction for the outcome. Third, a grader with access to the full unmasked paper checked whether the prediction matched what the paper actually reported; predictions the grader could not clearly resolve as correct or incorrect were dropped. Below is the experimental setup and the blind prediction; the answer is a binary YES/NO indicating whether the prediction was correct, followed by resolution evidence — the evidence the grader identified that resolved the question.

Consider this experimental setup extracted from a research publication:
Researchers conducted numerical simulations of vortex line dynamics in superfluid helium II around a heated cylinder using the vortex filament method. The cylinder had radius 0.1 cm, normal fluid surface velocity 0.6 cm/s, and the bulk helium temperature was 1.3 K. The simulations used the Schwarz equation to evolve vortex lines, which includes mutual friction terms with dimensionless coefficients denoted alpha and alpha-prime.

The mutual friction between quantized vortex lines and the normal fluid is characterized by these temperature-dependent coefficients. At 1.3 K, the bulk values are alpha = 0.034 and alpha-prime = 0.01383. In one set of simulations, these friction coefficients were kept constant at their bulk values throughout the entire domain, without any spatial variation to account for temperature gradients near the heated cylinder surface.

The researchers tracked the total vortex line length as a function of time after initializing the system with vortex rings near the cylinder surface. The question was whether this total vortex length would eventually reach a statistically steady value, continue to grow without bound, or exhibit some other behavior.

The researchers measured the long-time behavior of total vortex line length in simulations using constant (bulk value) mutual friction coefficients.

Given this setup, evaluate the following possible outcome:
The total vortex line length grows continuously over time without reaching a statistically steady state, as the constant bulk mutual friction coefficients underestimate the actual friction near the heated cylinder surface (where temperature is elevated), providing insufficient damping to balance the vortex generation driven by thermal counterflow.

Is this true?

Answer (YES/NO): NO